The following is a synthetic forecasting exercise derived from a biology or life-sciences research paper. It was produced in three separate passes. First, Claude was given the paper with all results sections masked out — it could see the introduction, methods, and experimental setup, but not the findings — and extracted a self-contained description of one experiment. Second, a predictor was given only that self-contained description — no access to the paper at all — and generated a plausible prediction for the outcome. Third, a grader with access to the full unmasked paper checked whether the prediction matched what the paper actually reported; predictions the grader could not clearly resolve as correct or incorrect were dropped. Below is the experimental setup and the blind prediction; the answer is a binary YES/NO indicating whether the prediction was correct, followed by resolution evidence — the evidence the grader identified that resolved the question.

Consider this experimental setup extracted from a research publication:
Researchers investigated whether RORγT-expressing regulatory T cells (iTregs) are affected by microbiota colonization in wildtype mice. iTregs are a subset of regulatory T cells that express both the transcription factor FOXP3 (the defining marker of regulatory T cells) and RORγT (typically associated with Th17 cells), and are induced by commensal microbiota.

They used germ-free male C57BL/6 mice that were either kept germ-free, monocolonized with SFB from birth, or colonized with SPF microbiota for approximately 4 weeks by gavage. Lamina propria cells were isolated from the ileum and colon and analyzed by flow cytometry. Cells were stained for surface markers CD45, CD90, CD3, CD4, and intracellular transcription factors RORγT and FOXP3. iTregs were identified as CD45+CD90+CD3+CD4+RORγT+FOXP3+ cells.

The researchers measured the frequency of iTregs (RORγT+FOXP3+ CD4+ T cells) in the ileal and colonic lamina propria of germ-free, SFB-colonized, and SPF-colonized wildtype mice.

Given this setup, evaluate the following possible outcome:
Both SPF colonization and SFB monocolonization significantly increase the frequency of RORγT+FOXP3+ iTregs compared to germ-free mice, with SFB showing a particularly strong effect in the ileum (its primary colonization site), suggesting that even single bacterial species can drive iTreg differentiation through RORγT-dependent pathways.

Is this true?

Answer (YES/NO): NO